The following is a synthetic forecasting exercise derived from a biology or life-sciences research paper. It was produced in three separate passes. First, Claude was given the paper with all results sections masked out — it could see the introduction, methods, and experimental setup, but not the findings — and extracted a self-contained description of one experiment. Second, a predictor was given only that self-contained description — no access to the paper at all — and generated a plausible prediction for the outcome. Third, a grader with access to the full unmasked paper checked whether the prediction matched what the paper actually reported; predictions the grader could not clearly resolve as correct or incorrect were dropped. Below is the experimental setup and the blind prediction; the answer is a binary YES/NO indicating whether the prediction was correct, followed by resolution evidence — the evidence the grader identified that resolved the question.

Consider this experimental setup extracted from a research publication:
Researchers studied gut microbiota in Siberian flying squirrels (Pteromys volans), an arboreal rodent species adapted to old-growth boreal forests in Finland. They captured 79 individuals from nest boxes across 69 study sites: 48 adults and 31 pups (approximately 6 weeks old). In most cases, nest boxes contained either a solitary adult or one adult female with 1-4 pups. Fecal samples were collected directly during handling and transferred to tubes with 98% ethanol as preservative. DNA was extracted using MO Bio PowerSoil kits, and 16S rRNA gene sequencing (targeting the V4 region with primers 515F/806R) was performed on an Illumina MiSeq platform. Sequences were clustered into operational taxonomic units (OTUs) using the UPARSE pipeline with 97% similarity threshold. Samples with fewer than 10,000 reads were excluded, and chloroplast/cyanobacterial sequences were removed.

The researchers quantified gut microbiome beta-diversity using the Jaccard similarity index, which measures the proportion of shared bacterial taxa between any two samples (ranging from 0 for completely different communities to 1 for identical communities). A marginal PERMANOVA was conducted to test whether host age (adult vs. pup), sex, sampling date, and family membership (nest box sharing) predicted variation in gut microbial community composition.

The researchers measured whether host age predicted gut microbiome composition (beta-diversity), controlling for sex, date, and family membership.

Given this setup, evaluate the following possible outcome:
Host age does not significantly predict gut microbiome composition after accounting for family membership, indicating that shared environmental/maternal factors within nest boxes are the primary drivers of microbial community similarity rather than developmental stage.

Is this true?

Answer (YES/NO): NO